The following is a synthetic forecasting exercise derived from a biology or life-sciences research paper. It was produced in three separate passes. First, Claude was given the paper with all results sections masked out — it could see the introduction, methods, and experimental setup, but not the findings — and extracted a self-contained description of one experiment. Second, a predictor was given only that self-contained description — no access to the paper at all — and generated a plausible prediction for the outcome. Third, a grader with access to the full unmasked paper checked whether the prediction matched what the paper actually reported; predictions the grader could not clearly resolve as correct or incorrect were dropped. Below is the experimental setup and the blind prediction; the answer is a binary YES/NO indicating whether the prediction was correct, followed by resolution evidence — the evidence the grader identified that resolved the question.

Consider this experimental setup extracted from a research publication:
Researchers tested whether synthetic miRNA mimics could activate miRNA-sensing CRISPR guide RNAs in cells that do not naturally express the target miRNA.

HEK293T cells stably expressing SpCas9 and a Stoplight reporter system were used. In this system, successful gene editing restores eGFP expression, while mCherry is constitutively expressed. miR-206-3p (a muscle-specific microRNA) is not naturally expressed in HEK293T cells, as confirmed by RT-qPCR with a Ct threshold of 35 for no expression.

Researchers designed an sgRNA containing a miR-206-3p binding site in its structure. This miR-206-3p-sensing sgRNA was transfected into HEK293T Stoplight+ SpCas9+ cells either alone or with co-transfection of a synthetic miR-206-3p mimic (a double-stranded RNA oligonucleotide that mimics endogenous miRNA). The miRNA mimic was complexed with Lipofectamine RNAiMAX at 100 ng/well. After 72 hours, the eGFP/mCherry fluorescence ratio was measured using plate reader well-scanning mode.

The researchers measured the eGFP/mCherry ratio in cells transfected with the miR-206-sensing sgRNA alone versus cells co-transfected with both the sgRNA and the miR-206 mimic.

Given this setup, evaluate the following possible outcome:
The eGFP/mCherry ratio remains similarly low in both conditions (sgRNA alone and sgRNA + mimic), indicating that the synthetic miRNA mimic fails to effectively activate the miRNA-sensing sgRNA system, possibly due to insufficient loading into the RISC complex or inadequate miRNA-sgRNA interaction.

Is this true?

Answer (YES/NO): NO